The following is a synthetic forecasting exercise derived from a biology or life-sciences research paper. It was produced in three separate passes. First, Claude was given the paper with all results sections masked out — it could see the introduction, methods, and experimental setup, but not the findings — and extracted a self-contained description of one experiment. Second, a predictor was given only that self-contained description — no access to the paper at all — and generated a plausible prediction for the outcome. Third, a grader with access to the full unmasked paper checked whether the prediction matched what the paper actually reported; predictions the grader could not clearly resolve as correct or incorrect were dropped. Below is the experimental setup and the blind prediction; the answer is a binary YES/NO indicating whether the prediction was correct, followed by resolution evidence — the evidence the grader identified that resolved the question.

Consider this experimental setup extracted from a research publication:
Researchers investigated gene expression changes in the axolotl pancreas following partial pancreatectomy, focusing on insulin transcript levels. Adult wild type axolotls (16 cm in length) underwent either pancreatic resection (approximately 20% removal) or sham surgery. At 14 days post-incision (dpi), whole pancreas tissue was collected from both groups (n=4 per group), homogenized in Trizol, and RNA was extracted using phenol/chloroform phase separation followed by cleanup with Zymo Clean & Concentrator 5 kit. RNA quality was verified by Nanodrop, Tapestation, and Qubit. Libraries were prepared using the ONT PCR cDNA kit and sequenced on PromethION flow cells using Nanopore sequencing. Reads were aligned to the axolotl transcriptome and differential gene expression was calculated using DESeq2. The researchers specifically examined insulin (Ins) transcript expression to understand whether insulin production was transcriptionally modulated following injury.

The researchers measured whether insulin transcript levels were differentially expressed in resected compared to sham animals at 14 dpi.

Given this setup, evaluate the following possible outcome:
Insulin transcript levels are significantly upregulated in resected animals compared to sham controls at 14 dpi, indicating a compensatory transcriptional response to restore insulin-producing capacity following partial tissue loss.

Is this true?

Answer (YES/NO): NO